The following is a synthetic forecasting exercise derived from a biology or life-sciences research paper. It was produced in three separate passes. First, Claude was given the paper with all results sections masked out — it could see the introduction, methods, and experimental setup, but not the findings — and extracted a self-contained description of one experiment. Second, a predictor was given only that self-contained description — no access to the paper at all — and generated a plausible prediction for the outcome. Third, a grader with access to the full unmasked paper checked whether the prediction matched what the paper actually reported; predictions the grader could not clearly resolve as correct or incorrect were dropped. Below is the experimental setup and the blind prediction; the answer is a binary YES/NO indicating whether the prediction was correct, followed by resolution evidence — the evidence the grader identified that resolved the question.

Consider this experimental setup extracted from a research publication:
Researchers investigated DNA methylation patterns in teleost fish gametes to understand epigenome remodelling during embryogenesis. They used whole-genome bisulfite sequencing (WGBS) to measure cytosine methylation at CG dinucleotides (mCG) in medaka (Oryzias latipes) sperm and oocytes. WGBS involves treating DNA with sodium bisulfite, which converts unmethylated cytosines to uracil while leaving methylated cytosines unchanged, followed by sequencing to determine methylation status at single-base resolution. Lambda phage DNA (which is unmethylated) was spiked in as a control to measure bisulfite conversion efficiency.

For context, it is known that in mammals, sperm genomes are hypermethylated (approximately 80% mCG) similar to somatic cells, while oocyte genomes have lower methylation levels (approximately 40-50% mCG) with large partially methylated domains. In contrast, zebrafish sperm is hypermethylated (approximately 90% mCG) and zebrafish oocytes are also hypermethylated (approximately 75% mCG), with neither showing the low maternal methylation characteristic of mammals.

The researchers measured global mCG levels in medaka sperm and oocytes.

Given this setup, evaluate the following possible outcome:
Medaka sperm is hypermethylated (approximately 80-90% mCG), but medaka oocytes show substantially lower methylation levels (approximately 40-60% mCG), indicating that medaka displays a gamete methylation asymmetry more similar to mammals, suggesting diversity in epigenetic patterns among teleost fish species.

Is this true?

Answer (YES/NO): NO